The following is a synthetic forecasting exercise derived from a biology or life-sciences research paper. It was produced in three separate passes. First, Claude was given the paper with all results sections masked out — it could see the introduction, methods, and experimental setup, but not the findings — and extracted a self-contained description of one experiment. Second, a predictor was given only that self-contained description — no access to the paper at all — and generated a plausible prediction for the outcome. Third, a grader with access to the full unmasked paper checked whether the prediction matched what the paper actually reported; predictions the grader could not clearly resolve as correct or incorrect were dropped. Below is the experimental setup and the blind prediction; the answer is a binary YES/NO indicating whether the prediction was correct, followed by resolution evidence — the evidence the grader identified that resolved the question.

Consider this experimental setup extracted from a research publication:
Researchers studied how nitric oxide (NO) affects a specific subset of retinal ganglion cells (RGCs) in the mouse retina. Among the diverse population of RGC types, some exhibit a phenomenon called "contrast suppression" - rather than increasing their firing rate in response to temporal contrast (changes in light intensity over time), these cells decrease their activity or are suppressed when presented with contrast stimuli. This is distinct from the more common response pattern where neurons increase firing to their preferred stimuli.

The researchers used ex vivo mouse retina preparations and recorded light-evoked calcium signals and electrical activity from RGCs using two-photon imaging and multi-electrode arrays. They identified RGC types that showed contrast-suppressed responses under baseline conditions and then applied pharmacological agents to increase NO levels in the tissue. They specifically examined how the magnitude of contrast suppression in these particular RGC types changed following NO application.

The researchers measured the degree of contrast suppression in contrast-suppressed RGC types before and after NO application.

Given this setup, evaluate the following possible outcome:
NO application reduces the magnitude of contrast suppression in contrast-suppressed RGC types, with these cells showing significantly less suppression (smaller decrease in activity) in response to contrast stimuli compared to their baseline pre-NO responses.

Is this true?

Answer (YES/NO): YES